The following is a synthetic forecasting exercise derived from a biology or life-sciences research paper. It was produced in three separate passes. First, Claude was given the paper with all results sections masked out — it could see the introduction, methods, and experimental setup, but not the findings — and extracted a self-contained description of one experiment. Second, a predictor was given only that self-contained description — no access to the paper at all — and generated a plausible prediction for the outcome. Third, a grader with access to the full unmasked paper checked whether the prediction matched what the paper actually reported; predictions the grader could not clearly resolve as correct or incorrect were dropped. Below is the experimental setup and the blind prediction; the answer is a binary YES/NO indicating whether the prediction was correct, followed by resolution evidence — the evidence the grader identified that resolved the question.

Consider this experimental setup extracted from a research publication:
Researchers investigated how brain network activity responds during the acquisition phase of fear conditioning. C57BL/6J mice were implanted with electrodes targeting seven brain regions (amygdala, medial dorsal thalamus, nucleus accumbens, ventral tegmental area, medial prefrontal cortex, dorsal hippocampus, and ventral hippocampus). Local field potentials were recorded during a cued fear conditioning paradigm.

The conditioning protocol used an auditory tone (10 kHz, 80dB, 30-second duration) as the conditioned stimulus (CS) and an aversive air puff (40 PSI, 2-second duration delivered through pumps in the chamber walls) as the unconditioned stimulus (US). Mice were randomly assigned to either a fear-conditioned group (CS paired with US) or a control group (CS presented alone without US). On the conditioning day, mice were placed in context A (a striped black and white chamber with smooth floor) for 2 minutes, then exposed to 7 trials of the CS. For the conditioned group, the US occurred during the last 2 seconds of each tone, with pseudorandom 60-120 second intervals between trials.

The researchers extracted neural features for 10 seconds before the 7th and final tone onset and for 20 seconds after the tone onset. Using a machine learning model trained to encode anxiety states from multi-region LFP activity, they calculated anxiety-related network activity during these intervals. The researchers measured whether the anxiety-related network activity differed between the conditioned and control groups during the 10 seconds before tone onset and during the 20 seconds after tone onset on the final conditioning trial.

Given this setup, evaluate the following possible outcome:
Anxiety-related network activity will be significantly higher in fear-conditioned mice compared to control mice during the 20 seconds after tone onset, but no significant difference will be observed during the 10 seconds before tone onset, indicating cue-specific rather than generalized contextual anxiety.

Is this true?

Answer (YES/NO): YES